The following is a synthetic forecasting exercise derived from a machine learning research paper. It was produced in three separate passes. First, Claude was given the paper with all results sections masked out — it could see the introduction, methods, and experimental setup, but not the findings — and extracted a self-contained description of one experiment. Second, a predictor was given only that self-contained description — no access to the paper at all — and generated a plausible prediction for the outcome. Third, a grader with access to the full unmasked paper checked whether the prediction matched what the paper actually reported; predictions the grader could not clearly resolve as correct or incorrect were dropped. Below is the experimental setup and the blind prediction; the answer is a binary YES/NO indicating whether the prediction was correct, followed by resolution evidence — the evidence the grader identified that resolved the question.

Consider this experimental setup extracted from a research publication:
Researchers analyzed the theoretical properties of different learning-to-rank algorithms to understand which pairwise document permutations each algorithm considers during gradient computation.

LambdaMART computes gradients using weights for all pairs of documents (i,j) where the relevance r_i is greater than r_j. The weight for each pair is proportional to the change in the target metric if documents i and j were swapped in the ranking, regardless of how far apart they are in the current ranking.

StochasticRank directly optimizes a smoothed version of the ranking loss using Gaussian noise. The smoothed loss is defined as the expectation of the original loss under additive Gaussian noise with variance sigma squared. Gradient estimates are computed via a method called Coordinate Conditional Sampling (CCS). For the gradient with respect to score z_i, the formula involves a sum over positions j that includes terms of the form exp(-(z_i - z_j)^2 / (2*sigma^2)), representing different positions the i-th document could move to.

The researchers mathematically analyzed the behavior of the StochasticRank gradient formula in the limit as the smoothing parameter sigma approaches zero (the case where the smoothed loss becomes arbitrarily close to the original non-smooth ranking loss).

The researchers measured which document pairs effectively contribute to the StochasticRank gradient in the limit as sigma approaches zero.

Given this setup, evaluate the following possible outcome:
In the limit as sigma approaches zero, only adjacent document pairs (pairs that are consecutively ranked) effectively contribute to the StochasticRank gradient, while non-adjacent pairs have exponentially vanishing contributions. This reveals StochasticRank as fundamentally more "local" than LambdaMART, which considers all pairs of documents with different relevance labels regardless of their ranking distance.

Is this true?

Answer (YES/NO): YES